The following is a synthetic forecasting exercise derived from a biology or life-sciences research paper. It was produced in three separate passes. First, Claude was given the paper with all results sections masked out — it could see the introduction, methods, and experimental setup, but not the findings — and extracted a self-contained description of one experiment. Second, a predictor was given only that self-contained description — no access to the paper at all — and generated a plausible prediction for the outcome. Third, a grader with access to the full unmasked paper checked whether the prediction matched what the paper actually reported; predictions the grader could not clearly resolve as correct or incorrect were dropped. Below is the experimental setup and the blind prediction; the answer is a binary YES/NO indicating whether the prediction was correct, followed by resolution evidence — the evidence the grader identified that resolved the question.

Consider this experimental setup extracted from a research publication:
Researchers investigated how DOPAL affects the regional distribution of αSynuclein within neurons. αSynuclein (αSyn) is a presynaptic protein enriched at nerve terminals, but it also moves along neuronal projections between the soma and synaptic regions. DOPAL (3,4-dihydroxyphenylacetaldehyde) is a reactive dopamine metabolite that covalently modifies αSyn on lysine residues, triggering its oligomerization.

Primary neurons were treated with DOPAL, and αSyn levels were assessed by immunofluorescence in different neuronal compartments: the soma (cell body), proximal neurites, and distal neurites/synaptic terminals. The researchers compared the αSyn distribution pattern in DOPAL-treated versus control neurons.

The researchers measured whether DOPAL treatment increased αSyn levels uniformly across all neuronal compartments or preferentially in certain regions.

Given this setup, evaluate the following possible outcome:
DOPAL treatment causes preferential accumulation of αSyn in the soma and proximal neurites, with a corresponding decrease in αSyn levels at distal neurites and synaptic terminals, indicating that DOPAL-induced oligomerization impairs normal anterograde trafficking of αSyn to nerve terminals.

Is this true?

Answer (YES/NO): NO